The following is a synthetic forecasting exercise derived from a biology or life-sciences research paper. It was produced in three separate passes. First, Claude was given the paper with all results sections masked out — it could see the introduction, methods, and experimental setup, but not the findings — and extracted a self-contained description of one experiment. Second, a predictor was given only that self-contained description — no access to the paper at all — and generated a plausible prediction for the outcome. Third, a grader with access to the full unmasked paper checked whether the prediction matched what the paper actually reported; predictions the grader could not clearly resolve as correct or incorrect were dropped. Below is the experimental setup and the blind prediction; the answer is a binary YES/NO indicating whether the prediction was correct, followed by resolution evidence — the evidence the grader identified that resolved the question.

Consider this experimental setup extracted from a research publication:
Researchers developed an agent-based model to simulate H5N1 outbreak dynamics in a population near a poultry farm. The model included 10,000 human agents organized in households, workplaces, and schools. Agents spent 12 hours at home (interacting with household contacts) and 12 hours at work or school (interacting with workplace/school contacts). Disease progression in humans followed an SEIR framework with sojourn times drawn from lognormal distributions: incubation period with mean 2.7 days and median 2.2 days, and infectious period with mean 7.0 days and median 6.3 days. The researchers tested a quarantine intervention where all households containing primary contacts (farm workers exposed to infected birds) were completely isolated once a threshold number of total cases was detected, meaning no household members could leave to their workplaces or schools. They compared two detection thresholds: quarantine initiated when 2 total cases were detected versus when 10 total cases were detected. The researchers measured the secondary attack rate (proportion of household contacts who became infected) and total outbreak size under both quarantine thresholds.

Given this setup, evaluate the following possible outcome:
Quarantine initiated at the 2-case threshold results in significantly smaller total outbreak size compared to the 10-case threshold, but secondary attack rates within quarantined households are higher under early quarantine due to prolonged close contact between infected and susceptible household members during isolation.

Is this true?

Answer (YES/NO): YES